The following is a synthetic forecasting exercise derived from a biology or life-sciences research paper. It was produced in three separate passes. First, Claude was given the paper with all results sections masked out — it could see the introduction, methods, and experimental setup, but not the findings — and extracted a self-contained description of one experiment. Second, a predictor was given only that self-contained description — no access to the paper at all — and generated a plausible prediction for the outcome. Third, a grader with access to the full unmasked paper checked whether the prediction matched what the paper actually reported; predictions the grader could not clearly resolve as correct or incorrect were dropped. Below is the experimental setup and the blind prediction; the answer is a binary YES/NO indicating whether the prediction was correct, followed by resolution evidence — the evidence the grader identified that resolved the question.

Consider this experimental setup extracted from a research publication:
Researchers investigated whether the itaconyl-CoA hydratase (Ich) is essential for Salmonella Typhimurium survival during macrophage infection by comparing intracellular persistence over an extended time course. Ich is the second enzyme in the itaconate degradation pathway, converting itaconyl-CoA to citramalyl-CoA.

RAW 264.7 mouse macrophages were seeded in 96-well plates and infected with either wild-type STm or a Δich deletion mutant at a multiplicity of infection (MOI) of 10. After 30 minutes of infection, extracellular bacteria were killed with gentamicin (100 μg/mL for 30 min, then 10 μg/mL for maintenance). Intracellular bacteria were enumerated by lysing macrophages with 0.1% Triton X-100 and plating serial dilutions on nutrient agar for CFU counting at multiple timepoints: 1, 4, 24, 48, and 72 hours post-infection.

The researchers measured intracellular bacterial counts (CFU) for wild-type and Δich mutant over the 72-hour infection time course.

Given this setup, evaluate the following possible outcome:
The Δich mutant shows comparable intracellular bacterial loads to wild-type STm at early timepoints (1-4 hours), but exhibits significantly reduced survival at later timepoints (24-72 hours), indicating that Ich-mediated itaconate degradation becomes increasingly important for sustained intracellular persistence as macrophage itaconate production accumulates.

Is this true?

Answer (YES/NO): NO